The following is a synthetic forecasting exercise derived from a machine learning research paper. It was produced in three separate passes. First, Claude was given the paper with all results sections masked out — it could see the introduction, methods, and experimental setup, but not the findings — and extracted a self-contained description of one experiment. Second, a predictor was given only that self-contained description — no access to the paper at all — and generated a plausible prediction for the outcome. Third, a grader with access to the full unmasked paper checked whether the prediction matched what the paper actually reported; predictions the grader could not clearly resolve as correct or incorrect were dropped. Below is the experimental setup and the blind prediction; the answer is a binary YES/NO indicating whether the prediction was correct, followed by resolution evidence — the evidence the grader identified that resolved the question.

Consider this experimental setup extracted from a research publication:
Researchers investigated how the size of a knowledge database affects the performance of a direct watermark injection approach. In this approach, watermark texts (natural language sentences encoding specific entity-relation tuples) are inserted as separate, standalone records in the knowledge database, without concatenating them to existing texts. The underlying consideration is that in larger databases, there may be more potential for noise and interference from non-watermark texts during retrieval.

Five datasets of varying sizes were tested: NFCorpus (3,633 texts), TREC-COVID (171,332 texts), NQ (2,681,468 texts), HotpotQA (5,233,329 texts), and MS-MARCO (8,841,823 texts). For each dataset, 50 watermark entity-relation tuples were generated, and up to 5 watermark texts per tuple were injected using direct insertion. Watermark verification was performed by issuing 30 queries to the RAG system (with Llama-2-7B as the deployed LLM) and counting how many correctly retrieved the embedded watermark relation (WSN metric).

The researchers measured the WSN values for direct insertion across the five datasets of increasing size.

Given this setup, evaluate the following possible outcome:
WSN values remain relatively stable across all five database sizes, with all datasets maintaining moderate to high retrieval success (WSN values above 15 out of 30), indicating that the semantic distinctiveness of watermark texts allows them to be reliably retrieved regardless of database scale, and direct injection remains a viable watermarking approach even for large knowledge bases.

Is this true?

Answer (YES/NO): NO